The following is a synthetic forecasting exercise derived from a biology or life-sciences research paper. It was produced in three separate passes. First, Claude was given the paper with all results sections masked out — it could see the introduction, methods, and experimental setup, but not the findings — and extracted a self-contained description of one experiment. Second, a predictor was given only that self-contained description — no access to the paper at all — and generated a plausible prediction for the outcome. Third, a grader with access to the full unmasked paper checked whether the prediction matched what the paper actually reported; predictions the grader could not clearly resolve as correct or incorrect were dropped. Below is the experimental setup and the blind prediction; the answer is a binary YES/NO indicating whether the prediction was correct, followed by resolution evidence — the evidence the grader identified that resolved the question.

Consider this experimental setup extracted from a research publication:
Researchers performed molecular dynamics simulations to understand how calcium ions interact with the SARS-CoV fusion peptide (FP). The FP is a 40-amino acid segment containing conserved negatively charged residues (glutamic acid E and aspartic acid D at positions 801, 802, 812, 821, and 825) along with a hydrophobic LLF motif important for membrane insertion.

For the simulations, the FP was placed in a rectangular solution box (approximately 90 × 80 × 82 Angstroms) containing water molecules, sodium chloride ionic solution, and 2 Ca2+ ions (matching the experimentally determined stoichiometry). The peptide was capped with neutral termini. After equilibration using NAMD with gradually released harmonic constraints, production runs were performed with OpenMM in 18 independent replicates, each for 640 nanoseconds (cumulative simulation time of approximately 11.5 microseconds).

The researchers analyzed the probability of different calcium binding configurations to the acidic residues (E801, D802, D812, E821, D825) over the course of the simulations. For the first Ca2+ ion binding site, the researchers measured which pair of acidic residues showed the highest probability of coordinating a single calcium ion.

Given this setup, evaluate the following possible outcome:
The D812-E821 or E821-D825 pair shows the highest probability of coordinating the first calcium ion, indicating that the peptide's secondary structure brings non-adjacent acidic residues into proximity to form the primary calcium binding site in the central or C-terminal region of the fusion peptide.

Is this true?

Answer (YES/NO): YES